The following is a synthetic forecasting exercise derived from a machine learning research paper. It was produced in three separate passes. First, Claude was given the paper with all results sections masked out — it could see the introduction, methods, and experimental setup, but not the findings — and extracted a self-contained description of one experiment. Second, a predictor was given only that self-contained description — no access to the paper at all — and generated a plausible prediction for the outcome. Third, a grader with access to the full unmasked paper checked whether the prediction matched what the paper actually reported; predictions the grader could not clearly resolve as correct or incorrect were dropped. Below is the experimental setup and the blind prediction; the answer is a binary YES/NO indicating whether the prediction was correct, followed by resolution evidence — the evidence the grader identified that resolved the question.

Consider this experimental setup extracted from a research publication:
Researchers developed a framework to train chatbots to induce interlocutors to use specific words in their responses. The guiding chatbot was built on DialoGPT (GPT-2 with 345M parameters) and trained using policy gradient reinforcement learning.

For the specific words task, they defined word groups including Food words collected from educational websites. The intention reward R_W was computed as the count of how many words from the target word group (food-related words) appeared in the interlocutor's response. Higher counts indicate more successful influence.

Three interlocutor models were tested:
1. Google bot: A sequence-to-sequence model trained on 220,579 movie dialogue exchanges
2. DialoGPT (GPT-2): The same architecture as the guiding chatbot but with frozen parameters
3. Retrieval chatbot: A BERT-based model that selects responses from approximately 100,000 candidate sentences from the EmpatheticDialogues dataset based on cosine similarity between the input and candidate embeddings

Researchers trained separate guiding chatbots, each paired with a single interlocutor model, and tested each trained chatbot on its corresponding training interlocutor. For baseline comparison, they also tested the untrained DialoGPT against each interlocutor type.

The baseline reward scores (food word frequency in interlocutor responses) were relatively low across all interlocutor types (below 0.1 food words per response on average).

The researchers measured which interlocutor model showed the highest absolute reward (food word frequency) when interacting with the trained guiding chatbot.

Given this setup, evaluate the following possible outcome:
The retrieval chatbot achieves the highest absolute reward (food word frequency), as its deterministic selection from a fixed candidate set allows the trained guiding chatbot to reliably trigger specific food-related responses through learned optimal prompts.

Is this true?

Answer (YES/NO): YES